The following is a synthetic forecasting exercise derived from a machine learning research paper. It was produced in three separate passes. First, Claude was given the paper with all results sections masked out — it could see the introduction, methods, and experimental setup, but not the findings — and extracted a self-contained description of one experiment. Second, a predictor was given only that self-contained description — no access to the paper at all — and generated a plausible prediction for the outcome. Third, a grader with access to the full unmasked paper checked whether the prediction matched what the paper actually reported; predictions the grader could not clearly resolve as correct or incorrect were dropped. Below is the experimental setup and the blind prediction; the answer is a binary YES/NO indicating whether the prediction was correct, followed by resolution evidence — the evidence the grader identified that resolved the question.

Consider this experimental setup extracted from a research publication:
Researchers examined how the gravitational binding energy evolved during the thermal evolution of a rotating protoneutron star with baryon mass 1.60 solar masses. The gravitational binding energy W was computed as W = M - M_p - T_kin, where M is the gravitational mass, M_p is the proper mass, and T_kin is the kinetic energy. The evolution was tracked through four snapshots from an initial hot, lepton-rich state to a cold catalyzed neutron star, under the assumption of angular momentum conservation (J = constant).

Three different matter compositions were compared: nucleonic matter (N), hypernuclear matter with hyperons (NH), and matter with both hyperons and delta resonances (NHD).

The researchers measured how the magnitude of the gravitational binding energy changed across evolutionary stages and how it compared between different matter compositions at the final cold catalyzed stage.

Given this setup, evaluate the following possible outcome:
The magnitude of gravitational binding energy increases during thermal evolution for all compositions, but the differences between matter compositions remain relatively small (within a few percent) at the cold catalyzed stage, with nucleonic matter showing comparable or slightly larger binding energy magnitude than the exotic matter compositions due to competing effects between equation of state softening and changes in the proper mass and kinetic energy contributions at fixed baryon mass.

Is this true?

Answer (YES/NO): NO